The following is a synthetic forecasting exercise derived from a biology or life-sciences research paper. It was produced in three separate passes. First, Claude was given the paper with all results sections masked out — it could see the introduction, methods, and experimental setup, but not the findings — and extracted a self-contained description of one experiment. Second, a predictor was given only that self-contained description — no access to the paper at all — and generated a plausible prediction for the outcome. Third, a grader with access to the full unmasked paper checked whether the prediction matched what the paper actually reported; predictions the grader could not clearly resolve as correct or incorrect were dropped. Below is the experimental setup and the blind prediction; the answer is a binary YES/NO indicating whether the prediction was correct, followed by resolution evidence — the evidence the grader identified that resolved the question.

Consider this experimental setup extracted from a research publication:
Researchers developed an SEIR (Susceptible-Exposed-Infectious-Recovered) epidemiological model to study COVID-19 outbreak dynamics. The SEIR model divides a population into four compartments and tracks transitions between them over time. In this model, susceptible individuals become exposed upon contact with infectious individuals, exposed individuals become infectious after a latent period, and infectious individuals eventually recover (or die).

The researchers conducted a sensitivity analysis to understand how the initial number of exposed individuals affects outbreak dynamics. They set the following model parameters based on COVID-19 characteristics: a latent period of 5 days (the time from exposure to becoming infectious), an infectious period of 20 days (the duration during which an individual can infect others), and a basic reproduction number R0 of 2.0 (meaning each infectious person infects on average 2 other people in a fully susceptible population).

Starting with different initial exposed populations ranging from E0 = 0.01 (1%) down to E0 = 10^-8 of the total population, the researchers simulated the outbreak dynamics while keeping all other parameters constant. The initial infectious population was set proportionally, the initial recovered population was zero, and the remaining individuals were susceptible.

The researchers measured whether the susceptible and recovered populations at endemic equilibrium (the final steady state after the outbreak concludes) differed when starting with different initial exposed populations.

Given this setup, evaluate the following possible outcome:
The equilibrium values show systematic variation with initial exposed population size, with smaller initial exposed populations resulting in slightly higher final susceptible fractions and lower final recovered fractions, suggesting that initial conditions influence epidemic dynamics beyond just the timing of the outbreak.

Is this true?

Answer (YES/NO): NO